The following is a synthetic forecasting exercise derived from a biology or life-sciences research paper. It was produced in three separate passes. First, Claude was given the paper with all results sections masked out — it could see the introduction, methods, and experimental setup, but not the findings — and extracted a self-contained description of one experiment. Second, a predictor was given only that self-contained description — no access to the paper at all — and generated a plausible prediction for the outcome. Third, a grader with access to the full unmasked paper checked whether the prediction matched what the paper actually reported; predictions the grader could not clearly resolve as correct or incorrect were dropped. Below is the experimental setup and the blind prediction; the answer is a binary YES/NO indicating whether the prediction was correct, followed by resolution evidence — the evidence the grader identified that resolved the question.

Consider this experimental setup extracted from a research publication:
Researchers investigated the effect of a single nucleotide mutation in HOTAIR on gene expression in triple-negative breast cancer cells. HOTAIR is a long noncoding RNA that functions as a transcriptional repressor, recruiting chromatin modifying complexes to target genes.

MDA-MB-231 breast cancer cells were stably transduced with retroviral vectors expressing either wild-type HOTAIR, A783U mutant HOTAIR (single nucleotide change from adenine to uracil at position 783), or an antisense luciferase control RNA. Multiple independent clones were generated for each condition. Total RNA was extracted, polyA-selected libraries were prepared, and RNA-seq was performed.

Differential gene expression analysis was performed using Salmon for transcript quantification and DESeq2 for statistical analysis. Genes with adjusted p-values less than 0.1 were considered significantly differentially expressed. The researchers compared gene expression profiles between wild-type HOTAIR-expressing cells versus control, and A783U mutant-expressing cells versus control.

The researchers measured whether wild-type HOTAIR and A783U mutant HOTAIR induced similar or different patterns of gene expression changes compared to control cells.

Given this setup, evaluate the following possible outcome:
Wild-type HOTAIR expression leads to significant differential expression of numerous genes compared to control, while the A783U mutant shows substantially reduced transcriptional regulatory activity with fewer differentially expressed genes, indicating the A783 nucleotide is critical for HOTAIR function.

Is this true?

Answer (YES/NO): NO